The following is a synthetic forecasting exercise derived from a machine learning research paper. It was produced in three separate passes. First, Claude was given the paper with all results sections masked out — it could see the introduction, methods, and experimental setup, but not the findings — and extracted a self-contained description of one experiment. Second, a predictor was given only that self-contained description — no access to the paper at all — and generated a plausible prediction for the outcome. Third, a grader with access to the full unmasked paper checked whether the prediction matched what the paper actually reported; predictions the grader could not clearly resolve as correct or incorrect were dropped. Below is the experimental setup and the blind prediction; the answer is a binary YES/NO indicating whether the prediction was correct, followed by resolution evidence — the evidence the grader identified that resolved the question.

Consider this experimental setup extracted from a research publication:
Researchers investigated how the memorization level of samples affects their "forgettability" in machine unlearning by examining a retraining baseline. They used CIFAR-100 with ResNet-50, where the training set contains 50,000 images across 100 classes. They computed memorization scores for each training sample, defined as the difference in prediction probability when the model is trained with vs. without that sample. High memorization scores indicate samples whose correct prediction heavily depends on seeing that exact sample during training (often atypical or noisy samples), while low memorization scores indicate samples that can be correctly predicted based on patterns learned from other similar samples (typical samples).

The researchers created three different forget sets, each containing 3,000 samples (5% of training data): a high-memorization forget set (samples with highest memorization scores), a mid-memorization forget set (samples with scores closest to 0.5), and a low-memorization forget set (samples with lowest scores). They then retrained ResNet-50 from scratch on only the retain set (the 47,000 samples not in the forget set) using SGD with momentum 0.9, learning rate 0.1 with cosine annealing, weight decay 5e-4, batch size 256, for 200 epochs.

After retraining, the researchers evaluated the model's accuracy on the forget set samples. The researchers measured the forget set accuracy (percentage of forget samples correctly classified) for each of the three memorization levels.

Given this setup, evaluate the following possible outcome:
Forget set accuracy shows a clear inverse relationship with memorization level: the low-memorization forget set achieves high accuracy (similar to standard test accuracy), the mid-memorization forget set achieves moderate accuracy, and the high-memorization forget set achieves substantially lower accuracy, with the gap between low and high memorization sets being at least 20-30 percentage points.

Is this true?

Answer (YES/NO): NO